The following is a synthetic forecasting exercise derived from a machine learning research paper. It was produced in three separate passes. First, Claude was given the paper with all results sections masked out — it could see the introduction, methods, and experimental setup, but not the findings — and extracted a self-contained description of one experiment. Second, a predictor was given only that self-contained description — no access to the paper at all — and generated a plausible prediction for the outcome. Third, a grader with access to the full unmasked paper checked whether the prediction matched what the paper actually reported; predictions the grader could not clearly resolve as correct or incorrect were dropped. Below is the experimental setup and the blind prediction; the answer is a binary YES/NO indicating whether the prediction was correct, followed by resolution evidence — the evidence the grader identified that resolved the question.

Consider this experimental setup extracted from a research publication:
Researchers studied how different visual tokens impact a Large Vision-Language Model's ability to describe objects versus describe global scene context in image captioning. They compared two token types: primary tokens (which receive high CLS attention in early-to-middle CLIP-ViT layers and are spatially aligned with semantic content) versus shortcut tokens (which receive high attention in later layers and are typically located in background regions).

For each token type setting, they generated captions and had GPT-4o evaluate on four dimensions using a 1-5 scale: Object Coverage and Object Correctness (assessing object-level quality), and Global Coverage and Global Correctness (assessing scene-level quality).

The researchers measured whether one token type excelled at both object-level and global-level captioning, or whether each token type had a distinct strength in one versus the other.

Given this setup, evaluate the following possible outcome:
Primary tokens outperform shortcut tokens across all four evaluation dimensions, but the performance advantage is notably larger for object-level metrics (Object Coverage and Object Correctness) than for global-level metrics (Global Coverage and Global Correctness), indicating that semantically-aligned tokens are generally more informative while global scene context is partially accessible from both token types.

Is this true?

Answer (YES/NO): NO